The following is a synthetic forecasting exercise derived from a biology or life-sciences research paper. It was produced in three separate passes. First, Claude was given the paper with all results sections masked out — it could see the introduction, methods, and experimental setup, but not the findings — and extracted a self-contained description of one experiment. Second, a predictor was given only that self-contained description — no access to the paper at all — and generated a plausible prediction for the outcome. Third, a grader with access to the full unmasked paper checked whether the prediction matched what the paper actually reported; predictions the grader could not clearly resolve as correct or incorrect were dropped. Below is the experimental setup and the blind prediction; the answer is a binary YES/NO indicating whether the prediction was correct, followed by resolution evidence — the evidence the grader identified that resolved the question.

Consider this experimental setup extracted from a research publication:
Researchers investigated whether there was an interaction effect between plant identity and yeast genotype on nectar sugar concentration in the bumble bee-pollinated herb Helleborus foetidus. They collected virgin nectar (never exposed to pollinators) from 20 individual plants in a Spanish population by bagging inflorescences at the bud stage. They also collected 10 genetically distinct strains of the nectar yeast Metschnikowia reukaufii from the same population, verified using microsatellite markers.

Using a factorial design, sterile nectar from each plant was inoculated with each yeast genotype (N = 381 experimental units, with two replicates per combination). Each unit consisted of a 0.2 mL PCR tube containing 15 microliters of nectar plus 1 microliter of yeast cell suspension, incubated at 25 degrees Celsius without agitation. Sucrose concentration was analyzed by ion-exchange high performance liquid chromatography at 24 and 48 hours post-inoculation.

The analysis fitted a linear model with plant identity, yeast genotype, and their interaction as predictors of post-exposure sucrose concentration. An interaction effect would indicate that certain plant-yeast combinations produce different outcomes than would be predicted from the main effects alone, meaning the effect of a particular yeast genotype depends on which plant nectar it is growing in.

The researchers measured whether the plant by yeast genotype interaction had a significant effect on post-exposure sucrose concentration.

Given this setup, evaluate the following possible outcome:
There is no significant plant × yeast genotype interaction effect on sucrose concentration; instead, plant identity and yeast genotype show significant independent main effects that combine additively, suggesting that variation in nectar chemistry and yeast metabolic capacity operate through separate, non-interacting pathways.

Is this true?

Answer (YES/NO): NO